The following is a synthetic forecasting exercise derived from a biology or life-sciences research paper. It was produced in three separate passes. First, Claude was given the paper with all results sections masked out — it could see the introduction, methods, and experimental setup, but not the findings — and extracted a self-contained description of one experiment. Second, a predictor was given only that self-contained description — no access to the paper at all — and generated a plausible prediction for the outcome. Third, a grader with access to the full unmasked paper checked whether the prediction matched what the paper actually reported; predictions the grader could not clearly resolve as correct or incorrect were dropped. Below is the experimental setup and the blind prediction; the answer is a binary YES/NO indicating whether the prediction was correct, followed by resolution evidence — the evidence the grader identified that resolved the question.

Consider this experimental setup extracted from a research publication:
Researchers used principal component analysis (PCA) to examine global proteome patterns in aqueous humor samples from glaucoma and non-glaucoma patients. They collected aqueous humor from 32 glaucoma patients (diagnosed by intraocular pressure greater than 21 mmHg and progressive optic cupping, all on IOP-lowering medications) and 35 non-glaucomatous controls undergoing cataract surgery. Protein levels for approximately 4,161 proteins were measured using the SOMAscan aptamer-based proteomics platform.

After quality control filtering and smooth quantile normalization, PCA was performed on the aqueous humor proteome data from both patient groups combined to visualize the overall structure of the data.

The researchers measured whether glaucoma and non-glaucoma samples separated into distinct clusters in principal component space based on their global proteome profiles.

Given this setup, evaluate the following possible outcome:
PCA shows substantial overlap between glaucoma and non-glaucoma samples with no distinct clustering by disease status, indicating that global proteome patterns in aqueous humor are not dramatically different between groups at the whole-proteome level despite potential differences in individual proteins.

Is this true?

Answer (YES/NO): YES